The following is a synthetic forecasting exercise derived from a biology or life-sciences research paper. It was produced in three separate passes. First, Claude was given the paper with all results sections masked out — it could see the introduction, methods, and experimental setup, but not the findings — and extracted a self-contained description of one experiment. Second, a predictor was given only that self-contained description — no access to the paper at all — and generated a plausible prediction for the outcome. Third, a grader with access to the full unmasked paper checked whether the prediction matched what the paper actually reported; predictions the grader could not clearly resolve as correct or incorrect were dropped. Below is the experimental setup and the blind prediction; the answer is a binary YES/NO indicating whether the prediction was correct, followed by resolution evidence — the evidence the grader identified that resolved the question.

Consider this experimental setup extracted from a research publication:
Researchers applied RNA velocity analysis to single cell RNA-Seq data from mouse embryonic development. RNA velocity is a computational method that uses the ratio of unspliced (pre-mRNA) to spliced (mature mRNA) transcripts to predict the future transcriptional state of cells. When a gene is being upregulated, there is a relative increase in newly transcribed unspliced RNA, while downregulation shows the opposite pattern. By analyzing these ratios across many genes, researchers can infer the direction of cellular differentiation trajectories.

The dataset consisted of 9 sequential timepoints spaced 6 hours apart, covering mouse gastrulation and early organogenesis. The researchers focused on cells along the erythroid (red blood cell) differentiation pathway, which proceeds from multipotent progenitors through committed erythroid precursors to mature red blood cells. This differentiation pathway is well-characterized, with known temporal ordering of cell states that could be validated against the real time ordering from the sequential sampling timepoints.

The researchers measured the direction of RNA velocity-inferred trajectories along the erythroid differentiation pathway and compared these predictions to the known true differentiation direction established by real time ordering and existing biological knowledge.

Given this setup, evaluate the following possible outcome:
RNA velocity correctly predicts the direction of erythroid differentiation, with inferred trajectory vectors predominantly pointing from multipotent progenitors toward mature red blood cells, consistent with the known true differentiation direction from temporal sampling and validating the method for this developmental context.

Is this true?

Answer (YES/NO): NO